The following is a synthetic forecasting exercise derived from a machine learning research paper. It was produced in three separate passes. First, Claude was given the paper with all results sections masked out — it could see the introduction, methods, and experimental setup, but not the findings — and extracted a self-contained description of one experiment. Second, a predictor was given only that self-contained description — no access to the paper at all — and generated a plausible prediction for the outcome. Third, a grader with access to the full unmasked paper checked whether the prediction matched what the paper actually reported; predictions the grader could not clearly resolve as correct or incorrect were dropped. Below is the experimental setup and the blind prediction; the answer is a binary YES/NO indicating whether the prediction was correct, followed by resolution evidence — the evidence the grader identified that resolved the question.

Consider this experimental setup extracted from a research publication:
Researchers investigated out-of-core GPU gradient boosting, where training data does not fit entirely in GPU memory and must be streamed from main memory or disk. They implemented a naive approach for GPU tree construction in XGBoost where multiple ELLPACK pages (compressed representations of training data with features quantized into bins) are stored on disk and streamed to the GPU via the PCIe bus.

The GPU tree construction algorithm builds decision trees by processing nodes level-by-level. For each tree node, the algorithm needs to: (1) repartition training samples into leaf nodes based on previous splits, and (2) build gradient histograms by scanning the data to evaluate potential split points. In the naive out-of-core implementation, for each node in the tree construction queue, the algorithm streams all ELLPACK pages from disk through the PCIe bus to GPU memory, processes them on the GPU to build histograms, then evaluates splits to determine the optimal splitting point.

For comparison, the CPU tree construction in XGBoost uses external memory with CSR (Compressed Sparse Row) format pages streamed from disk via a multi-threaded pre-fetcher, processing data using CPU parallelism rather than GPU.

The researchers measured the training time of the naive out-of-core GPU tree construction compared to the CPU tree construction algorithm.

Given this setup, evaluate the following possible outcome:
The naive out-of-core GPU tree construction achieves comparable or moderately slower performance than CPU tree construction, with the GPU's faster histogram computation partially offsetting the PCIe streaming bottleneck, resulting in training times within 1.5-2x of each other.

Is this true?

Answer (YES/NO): NO